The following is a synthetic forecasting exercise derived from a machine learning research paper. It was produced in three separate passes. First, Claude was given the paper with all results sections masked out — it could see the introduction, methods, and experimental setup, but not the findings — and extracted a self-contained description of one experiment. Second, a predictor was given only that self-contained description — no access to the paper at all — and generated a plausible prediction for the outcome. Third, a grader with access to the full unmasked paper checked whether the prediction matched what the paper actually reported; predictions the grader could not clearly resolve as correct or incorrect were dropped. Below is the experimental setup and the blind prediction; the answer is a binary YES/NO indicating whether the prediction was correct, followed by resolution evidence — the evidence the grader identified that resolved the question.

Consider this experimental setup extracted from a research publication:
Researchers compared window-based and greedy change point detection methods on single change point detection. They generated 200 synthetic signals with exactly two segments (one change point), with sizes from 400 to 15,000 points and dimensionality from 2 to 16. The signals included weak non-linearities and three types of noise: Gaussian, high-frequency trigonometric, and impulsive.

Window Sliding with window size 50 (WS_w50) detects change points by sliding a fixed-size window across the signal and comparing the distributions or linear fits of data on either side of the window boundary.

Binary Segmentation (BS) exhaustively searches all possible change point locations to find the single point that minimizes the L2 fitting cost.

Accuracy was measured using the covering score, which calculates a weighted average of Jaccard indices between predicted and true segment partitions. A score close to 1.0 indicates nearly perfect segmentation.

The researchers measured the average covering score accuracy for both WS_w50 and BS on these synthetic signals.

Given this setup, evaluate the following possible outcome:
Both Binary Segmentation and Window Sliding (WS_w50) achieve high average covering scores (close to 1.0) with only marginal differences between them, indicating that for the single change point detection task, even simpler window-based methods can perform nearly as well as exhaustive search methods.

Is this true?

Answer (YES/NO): NO